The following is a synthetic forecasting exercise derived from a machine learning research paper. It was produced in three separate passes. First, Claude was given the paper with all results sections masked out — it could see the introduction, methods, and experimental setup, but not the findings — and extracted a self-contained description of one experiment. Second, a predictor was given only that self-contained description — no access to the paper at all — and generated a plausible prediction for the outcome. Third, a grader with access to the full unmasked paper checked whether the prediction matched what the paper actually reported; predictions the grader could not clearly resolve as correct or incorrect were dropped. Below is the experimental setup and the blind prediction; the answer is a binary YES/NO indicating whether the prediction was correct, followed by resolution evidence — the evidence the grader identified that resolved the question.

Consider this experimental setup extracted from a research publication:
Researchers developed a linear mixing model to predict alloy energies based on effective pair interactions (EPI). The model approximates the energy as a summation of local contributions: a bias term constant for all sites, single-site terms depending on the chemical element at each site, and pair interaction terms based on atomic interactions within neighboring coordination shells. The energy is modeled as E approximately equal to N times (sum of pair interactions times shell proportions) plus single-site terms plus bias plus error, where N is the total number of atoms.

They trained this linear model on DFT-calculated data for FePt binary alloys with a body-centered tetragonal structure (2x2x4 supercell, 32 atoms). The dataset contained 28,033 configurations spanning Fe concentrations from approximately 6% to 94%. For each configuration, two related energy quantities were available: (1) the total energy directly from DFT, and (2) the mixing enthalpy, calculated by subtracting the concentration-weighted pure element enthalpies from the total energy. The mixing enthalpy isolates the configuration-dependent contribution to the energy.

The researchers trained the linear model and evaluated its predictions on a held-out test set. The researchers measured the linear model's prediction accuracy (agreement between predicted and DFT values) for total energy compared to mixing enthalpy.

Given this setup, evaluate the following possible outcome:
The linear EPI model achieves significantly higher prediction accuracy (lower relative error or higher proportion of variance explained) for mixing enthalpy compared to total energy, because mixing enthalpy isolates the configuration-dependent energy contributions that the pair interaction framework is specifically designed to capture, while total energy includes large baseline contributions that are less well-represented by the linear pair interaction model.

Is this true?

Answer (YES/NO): NO